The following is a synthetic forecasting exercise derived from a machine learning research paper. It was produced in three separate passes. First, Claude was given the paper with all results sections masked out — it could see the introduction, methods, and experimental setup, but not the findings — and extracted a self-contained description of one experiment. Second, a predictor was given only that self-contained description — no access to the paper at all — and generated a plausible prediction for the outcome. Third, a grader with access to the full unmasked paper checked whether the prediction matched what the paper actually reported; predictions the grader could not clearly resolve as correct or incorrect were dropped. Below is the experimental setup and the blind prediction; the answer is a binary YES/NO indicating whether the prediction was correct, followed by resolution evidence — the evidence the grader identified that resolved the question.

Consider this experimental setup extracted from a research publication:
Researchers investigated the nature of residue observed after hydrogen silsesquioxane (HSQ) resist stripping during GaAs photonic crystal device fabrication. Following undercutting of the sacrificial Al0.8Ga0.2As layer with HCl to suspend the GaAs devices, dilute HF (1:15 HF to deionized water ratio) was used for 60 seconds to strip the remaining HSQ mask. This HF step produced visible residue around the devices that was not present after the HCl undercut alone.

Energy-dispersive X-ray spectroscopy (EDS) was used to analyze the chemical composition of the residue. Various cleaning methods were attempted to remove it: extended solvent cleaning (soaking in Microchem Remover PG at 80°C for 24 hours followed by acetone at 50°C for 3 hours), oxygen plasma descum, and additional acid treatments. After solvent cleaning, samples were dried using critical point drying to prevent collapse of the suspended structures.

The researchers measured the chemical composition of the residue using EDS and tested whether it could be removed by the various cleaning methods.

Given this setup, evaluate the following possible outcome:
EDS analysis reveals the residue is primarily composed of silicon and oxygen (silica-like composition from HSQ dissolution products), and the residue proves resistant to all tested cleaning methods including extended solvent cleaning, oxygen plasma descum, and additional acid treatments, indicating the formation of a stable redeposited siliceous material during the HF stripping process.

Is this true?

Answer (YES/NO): NO